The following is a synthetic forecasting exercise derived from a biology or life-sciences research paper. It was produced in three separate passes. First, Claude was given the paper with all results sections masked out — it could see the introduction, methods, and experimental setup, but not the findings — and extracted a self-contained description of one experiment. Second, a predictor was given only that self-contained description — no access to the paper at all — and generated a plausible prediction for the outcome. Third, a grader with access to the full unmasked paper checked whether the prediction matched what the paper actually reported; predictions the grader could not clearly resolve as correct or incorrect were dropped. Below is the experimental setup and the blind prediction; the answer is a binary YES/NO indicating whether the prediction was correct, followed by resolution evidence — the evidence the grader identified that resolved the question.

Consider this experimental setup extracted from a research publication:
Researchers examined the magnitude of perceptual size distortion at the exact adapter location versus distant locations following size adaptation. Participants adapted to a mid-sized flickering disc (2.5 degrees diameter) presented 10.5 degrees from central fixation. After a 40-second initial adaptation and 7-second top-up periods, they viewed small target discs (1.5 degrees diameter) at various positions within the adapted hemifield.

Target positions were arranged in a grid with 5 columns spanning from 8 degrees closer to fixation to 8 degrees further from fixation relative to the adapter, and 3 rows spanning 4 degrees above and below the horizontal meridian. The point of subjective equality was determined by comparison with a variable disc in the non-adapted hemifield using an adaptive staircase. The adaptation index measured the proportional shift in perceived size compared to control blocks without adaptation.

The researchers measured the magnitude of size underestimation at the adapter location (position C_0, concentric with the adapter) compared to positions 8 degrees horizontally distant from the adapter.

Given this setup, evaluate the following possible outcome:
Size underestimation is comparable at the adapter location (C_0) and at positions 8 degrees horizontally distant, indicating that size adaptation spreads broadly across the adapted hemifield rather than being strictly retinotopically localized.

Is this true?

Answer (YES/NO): NO